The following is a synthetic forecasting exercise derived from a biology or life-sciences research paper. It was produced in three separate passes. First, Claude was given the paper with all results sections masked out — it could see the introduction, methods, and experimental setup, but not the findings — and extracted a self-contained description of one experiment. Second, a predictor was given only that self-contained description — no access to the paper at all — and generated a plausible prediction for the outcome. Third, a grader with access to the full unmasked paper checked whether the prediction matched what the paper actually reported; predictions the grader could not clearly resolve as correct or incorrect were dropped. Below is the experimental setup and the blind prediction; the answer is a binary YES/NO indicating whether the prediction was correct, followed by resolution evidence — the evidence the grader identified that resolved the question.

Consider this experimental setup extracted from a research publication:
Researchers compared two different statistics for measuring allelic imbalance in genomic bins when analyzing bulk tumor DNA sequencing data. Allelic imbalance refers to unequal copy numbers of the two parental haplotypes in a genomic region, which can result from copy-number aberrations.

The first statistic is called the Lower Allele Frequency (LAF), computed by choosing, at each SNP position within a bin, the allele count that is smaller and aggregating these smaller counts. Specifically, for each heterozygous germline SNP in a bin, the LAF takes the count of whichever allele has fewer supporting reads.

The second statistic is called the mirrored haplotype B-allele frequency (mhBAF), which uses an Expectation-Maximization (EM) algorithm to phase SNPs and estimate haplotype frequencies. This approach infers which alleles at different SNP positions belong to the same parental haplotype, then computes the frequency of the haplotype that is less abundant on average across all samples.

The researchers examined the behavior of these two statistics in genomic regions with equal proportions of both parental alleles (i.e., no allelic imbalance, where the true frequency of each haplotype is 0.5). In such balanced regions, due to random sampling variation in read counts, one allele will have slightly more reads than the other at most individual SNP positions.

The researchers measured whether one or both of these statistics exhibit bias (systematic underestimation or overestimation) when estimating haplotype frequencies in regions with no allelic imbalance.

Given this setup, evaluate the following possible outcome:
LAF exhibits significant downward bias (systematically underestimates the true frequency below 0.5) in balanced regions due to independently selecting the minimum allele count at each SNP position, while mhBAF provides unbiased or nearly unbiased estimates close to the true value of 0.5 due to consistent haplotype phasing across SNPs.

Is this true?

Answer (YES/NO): YES